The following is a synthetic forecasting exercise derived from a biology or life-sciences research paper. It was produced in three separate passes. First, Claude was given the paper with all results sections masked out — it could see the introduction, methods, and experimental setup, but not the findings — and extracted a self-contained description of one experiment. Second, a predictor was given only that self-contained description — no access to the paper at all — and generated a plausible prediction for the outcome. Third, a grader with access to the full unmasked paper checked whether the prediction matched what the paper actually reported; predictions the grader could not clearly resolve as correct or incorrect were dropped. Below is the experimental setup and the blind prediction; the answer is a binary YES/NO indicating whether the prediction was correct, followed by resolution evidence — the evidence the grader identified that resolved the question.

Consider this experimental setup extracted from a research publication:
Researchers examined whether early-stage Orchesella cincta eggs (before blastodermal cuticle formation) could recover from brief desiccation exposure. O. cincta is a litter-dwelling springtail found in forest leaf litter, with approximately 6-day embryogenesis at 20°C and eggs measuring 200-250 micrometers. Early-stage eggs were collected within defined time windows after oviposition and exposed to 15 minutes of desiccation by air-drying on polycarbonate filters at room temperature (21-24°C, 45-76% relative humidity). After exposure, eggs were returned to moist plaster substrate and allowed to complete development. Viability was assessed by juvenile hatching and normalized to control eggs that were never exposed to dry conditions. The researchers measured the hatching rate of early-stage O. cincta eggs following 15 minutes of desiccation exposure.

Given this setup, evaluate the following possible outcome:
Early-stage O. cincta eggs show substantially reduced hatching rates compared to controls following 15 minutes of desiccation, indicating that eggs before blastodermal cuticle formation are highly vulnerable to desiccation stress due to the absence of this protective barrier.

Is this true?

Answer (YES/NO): YES